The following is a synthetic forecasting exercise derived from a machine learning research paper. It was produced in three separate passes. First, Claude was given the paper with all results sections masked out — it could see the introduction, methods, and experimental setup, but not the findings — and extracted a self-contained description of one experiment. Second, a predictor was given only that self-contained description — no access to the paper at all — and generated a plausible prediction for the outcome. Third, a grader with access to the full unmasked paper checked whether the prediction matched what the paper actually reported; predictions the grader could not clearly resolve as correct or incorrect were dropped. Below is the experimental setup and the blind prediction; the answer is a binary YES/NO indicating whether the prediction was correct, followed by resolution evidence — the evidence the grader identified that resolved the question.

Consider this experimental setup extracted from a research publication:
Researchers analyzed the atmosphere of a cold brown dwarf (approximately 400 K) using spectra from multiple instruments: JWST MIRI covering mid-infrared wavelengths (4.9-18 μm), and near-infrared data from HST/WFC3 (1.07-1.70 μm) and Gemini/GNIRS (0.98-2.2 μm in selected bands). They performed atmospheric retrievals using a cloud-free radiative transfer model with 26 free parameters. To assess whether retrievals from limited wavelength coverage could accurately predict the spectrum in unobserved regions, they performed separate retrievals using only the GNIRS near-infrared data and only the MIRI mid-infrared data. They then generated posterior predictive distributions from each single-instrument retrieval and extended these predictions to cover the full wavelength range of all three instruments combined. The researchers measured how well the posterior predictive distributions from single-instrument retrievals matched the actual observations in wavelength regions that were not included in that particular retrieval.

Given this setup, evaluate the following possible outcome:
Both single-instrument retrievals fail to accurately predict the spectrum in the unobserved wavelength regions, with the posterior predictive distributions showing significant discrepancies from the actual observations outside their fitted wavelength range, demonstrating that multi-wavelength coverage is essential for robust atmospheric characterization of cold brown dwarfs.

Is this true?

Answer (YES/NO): YES